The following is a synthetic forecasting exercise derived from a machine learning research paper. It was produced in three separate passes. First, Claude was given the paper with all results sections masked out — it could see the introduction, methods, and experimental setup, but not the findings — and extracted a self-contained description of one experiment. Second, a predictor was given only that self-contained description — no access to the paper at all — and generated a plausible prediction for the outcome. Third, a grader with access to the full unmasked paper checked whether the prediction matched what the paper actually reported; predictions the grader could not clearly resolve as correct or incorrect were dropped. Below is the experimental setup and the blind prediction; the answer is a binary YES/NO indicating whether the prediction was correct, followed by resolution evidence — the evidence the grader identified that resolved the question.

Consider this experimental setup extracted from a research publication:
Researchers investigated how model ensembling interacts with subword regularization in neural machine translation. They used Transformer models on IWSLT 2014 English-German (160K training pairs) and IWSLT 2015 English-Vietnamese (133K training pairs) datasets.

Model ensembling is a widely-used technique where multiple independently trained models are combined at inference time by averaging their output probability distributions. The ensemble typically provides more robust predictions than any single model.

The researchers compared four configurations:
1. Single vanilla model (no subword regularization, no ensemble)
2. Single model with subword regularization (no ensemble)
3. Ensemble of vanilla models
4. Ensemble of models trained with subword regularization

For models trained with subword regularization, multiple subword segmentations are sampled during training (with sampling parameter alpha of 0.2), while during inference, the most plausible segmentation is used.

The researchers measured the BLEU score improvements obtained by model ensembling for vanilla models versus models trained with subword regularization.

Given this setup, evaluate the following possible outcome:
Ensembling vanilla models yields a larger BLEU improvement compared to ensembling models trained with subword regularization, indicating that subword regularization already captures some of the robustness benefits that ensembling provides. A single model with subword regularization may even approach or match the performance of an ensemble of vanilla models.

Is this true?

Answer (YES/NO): NO